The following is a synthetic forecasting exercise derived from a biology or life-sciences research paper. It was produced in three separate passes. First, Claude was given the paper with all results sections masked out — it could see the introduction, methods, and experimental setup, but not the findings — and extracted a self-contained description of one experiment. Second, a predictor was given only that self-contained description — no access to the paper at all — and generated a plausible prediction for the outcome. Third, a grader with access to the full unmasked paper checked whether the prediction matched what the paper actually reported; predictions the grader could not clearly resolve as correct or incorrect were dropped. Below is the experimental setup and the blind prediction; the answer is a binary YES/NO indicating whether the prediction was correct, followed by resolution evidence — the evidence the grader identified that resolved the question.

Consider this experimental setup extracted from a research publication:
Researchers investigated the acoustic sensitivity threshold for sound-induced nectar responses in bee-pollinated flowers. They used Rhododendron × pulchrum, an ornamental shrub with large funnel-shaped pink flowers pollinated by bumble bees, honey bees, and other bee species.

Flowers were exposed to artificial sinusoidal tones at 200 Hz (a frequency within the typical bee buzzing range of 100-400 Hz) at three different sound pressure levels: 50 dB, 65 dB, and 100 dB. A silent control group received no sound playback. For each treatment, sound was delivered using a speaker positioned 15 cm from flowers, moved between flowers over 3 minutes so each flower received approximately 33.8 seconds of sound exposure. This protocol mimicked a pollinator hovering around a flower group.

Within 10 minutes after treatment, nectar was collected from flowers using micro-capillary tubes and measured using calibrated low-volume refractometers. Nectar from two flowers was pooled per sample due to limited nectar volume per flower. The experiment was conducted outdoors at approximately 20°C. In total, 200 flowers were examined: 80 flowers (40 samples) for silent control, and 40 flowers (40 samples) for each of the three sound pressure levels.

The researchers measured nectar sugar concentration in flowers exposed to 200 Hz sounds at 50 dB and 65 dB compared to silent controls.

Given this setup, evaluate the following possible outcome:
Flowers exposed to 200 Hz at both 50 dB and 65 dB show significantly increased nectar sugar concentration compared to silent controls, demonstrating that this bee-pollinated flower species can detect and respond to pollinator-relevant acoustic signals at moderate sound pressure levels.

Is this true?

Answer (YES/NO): NO